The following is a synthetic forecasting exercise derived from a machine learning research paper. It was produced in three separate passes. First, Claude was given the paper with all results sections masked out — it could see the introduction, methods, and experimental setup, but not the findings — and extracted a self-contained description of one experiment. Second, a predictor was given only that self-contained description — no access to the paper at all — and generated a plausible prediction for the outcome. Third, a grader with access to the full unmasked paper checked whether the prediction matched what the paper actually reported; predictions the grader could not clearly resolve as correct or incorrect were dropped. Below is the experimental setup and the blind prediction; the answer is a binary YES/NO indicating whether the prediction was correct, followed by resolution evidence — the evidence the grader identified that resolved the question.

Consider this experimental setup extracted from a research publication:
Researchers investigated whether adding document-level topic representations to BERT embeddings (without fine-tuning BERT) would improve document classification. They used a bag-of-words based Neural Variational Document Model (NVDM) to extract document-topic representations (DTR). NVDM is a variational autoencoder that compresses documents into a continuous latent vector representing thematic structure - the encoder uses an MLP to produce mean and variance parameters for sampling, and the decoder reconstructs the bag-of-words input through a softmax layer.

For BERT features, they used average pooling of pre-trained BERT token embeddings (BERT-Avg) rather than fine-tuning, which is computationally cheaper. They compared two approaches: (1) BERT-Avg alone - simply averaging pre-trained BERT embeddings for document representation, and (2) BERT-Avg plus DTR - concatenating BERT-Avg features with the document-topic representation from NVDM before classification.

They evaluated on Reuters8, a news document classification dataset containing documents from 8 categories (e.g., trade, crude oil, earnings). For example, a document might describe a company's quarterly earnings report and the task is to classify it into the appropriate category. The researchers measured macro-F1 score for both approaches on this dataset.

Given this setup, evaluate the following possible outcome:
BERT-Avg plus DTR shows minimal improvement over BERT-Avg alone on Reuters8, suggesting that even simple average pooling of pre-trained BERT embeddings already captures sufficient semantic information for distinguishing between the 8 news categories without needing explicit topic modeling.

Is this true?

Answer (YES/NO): NO